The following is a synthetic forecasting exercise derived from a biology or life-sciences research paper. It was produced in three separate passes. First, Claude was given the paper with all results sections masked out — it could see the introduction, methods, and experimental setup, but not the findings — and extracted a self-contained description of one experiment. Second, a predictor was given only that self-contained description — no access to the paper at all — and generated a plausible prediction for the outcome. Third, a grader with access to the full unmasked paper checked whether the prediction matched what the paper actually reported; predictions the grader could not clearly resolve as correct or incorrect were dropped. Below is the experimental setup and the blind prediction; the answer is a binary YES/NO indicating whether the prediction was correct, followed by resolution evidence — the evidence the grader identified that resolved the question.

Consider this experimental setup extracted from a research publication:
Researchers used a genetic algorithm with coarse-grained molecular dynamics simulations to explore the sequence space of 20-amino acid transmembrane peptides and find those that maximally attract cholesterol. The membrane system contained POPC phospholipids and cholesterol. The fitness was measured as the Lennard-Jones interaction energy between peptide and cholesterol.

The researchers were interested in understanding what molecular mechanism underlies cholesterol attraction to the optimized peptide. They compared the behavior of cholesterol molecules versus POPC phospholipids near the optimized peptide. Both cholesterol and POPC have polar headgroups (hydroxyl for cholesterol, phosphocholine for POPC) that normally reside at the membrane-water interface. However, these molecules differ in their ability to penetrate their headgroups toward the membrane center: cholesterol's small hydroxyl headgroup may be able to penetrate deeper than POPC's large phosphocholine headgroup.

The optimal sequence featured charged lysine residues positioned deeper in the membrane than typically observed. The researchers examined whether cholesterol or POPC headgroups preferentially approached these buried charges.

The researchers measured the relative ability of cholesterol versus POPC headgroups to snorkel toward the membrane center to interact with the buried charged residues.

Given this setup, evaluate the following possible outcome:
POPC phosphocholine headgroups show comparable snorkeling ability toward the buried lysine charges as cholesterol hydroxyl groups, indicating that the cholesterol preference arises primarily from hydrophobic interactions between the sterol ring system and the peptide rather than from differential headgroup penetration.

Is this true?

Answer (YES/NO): NO